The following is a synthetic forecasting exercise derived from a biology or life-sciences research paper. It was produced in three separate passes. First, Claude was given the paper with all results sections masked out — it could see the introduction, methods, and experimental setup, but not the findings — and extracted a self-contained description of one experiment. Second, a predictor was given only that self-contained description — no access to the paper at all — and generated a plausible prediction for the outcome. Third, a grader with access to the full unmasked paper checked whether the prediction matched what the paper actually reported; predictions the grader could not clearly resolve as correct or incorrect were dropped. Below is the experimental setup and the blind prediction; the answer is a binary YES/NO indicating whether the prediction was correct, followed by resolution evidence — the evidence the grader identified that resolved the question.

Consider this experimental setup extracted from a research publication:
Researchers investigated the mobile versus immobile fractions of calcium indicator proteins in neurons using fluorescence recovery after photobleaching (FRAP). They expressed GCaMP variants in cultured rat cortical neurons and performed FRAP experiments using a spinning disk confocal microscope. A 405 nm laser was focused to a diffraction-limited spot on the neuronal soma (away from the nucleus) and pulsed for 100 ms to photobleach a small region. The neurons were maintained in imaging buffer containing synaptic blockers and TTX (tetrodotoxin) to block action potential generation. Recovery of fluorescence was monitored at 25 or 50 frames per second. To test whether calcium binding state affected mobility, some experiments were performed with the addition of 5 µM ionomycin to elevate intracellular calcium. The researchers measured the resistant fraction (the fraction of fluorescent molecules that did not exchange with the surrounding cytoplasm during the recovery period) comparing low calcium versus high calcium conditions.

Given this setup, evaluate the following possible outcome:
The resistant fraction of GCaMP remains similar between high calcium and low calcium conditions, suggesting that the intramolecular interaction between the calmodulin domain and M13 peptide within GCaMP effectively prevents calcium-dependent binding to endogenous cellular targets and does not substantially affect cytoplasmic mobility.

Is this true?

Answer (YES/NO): YES